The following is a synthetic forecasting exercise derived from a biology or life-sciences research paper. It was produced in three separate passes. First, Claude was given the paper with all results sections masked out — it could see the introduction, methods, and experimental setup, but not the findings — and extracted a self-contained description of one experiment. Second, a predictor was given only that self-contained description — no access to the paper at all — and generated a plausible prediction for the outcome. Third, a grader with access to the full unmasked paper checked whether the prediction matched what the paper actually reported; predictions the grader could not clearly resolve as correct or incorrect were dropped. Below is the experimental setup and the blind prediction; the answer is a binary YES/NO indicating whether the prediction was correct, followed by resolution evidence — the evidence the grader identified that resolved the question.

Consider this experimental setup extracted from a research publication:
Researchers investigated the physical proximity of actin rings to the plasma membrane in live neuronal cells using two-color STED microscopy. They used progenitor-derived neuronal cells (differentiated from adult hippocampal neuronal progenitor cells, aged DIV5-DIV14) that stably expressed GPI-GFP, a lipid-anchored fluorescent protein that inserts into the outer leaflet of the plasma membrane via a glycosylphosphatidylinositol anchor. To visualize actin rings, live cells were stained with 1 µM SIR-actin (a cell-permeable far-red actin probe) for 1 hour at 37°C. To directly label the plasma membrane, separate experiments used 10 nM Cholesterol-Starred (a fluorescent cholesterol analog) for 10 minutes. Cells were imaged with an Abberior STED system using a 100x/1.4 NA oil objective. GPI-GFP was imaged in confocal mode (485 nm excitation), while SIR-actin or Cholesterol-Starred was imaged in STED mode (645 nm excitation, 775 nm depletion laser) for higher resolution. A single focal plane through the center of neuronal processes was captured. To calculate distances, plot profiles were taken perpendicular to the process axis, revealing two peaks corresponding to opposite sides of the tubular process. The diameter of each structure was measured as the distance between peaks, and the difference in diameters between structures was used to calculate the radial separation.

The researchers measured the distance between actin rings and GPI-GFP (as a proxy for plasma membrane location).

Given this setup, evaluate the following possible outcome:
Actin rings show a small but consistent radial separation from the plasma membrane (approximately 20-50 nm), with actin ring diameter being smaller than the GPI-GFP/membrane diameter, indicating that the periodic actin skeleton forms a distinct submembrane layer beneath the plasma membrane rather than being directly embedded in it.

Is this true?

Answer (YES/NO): YES